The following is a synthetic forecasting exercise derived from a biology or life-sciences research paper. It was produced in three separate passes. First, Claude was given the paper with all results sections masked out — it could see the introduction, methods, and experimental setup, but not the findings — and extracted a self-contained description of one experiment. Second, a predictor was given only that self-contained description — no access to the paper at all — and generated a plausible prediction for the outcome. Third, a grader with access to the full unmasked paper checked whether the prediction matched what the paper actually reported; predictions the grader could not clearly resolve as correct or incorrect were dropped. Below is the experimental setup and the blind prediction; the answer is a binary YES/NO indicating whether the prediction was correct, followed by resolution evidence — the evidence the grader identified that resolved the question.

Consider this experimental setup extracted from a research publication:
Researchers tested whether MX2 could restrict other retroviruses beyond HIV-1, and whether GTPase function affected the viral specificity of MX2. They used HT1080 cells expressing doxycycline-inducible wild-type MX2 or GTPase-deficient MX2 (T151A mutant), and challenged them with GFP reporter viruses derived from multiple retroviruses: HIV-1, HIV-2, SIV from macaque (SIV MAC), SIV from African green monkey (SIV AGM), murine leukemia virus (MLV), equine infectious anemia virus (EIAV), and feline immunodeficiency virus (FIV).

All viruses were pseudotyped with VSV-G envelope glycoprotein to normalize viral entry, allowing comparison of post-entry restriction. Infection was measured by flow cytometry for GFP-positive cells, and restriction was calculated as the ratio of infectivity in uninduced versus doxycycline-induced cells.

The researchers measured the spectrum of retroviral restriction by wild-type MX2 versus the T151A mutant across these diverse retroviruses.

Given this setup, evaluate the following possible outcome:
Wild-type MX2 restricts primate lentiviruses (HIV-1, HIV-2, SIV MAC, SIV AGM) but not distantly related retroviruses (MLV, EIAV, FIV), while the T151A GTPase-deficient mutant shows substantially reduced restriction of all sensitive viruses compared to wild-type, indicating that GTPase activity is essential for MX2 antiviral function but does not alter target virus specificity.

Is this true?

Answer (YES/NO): NO